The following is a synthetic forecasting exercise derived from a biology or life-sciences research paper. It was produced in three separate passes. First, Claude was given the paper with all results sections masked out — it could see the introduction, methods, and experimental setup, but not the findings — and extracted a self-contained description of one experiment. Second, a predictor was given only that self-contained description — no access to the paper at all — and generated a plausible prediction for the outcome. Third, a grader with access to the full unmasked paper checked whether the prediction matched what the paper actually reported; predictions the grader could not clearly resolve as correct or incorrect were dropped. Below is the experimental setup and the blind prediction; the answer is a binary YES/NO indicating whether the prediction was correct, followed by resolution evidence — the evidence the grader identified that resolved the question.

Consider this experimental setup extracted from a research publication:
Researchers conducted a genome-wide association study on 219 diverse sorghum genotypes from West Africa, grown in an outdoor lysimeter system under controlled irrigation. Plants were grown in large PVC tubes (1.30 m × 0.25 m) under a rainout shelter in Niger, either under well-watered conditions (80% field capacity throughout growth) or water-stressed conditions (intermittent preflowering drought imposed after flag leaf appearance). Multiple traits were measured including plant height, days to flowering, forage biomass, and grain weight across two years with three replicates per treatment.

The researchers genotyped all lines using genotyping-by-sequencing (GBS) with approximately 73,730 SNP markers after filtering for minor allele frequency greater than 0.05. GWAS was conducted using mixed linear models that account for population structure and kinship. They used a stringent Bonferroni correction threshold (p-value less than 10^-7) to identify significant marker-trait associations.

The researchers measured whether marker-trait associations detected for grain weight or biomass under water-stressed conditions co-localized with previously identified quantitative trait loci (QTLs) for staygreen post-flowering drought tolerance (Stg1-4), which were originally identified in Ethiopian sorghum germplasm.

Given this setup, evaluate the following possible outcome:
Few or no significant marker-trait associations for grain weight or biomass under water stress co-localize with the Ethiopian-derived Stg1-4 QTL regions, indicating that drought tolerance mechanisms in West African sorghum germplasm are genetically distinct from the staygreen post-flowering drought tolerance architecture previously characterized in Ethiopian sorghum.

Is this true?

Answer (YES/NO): NO